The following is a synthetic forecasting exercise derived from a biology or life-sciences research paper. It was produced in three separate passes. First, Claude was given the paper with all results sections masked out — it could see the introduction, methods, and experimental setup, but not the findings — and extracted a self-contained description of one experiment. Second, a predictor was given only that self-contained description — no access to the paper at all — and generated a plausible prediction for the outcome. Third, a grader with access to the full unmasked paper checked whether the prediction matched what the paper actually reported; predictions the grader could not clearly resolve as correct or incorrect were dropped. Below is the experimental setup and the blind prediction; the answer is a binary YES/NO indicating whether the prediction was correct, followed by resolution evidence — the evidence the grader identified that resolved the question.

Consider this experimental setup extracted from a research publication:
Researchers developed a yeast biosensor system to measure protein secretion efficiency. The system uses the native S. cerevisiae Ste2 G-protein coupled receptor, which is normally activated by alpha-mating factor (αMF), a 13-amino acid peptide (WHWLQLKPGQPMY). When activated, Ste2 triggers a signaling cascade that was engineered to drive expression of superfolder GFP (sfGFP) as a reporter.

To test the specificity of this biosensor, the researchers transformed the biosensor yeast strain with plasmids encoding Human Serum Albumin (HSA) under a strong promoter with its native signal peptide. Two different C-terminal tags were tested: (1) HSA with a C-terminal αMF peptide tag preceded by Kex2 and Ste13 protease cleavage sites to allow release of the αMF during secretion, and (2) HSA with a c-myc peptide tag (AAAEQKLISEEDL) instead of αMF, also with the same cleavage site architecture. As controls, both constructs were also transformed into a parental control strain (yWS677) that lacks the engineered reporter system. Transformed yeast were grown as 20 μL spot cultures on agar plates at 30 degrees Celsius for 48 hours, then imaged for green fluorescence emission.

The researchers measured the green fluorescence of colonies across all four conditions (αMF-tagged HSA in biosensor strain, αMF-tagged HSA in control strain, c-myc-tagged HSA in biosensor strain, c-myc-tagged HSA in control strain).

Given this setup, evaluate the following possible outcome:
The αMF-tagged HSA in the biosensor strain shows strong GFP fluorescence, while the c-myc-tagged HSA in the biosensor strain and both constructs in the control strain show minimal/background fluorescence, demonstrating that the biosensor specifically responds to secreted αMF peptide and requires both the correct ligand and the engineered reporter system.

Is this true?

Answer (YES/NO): YES